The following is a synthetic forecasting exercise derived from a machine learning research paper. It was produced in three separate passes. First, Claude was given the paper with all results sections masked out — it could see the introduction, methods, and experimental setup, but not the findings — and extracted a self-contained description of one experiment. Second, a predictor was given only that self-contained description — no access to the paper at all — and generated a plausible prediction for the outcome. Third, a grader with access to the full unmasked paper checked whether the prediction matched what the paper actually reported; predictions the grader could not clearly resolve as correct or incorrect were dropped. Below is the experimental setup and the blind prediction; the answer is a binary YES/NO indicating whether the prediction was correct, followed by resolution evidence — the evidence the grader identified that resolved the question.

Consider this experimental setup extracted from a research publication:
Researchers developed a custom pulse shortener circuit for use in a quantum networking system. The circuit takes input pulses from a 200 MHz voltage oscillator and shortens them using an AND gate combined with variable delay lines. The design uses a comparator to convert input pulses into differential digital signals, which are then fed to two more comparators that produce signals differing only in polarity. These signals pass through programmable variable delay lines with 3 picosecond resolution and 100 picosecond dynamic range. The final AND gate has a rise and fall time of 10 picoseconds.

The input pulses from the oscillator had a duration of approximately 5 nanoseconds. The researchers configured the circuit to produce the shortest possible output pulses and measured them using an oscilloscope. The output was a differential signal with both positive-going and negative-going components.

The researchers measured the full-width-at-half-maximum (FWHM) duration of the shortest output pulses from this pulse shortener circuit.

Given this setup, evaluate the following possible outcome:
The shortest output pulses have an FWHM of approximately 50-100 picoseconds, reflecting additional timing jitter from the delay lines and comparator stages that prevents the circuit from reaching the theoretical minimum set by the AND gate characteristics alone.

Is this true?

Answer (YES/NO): NO